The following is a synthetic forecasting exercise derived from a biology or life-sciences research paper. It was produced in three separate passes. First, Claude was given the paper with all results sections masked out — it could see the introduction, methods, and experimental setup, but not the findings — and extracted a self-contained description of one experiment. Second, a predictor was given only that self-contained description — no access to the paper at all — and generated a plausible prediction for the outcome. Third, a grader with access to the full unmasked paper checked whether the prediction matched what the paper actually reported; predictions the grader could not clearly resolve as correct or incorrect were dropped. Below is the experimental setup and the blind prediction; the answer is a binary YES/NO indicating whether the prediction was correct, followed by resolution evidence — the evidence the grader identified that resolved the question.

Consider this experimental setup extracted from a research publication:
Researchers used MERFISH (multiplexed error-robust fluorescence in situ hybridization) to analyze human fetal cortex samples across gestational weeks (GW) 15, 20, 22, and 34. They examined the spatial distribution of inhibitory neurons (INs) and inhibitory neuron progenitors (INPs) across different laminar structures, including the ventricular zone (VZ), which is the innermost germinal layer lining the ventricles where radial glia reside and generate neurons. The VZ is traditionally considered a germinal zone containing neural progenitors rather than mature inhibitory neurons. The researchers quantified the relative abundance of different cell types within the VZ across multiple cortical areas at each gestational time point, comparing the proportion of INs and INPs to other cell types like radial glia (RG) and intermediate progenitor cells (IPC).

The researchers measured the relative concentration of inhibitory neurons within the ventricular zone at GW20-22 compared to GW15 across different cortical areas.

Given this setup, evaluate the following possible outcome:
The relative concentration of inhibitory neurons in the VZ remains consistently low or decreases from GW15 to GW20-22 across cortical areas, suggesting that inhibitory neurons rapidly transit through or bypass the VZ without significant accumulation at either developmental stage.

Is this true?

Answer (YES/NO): NO